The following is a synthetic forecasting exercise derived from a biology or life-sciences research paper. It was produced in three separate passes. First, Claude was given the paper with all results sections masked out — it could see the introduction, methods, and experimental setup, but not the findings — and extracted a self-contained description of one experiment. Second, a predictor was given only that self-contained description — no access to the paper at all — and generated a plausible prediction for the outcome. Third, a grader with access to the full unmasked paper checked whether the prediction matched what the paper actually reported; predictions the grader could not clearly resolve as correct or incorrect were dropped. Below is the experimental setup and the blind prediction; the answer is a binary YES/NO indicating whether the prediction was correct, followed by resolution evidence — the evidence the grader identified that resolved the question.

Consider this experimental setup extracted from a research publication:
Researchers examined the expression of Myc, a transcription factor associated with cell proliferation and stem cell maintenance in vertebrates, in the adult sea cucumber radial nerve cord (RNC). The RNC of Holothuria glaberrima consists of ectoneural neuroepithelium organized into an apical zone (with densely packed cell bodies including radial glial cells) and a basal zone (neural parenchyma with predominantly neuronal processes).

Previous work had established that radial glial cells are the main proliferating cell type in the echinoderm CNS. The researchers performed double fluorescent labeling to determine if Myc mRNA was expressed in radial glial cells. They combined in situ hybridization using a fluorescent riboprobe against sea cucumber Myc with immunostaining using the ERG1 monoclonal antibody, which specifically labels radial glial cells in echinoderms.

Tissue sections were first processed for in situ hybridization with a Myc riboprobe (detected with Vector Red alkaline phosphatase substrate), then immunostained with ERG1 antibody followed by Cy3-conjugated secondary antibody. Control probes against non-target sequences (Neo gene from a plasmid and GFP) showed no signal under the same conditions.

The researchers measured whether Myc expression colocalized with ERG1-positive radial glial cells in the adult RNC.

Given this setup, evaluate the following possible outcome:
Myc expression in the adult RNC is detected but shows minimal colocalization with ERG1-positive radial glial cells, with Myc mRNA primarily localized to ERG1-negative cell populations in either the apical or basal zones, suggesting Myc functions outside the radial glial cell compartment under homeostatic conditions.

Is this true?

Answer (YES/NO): NO